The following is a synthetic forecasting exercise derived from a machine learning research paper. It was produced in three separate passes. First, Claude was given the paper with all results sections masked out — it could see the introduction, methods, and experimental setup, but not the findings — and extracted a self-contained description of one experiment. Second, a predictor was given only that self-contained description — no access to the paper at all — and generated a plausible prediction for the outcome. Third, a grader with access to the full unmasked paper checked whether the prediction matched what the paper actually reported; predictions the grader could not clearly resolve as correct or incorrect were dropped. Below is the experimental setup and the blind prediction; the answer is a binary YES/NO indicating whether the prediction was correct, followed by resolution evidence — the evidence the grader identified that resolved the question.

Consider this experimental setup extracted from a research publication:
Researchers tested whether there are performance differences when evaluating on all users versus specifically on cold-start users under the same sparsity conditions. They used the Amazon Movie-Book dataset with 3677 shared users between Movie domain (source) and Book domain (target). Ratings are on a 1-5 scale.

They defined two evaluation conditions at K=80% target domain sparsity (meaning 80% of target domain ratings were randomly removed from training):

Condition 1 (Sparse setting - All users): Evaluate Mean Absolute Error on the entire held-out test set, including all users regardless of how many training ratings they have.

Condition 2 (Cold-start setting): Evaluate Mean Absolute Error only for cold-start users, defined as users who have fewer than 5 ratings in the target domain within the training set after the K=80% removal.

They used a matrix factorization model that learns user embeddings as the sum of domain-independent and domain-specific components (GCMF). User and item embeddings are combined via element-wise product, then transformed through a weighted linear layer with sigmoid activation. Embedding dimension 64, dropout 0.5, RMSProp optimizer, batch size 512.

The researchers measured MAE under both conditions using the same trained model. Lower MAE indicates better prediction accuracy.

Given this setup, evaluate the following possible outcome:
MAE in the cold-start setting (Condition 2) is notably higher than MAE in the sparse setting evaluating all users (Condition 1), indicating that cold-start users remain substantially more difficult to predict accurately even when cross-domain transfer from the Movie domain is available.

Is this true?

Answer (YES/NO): YES